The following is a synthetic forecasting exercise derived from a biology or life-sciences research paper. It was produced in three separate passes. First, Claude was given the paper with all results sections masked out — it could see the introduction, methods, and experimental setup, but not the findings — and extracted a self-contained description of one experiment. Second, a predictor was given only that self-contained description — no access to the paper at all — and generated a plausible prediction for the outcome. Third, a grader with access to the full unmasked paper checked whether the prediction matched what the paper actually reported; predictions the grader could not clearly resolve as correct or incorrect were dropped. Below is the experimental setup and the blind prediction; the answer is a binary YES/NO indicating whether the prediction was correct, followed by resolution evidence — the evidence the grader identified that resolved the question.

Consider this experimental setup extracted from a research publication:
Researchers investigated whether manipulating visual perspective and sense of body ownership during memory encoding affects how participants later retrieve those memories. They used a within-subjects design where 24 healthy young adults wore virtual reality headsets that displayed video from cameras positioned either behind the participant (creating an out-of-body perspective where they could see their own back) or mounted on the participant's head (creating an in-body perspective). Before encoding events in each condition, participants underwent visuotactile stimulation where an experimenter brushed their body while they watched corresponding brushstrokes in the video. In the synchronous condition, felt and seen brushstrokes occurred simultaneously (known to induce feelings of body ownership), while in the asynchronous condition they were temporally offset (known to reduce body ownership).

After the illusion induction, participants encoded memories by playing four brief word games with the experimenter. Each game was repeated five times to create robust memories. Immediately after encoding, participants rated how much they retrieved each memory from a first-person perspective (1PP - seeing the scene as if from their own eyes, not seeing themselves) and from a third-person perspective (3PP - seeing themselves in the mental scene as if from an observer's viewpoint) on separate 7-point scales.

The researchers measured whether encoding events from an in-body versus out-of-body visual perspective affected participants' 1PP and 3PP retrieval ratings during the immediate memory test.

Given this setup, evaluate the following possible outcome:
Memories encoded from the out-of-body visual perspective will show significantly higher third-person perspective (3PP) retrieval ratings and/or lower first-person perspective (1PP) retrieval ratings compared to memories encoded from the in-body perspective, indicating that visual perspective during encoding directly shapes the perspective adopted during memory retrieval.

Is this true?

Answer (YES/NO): YES